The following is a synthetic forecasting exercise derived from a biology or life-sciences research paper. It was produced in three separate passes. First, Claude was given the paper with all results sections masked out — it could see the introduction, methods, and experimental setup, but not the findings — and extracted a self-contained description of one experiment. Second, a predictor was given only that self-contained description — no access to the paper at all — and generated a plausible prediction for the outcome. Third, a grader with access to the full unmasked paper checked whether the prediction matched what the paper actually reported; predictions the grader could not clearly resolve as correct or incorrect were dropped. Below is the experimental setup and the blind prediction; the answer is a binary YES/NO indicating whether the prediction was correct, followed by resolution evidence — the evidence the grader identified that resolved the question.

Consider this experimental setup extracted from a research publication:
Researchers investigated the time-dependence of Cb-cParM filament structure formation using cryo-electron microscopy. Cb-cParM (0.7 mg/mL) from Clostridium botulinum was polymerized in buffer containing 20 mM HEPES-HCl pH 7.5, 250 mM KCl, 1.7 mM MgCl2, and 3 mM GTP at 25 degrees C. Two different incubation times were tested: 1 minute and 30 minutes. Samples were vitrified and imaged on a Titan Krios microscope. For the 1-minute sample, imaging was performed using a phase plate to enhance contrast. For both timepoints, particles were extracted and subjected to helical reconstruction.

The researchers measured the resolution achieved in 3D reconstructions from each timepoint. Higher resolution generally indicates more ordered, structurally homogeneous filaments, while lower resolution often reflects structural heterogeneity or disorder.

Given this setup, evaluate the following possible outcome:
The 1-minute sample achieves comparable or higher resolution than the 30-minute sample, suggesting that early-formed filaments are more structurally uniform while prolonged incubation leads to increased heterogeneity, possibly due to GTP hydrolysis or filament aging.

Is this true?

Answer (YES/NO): NO